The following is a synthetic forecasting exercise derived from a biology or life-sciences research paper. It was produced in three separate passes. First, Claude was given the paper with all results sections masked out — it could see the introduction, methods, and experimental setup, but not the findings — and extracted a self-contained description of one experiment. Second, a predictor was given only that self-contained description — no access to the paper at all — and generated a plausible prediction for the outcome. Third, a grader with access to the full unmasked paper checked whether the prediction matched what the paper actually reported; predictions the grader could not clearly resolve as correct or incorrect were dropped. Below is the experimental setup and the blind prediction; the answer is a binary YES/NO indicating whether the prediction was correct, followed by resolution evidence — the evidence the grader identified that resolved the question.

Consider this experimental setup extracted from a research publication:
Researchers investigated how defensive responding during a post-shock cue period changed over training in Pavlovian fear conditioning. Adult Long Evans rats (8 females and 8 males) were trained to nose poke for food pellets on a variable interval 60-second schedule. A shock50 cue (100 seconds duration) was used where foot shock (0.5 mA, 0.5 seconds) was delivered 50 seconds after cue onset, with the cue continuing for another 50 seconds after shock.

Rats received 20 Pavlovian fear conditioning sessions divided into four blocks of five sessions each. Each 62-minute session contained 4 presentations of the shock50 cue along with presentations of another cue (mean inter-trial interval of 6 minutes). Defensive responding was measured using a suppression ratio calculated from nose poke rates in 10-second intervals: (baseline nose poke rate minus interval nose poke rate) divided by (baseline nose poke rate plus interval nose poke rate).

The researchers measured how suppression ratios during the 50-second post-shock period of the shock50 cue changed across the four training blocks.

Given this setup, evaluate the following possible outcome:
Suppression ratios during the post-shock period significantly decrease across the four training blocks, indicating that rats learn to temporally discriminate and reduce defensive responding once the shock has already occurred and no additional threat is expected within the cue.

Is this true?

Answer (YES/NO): NO